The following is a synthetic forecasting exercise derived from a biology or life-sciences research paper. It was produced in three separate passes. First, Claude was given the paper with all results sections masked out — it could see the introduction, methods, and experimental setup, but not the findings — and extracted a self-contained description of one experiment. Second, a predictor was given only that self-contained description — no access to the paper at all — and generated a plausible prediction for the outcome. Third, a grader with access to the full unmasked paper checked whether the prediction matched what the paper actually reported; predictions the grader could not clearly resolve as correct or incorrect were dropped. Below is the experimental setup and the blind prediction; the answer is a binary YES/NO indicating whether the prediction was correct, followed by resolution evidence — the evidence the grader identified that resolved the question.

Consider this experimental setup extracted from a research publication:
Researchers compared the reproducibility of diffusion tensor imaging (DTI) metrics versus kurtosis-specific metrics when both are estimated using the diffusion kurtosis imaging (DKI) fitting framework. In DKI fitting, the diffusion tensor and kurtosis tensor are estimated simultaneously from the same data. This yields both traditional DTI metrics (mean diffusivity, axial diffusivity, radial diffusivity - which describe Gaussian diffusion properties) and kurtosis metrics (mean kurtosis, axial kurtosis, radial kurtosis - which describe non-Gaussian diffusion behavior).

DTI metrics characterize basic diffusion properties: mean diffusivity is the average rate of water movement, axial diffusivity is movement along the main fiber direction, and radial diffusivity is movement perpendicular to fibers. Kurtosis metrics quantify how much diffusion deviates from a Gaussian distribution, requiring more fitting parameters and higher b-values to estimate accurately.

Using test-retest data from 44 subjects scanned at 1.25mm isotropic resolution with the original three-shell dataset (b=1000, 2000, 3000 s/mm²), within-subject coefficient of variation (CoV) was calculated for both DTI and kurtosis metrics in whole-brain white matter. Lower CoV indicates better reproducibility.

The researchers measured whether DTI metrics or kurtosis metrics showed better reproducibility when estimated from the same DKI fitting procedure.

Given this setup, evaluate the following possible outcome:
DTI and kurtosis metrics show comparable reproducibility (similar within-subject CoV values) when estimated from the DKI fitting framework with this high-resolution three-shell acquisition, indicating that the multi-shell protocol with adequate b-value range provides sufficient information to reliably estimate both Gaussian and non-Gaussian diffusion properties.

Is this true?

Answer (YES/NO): YES